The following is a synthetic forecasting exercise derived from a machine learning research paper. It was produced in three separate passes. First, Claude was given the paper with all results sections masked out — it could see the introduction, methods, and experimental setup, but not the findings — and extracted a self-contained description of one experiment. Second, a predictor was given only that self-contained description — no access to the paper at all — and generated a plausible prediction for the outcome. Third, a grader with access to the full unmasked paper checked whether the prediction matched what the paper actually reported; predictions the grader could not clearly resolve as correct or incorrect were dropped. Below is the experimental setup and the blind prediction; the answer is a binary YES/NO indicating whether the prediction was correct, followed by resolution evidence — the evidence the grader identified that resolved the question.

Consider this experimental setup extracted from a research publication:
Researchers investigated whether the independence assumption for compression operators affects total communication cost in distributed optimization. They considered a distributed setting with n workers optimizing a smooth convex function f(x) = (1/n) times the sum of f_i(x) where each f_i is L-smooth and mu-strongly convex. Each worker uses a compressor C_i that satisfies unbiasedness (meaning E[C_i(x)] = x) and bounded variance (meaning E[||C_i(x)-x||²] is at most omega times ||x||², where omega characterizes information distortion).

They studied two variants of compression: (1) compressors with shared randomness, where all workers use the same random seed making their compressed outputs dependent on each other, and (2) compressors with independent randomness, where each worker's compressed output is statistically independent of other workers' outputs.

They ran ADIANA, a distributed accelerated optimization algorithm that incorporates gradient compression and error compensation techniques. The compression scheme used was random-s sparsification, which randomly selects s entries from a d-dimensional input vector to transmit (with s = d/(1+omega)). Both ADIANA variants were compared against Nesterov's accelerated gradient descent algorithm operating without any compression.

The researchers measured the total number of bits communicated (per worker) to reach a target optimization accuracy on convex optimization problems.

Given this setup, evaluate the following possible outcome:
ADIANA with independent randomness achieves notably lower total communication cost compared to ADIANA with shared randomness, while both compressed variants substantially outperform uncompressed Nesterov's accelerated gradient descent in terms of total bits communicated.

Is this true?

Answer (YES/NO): NO